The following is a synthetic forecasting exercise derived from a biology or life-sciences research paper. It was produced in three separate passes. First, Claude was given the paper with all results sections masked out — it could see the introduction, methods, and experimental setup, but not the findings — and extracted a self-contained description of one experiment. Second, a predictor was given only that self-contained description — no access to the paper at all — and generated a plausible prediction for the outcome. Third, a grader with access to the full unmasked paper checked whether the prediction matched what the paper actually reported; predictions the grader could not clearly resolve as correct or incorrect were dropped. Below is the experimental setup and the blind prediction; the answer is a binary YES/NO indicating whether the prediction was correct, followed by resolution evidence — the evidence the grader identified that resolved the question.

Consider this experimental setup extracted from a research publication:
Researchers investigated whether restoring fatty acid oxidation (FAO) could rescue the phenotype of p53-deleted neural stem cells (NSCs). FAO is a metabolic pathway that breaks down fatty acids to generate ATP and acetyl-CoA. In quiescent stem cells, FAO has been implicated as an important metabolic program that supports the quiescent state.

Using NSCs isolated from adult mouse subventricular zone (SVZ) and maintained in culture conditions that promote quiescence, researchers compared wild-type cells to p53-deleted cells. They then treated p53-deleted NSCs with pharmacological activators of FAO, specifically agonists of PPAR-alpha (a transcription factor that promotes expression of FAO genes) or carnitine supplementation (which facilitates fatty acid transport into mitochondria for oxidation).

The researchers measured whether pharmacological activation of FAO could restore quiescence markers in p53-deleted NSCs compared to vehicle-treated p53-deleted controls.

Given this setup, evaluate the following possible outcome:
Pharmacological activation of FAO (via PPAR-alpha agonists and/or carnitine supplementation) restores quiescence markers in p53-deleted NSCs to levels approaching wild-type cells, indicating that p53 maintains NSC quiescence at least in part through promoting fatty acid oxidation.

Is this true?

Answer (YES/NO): YES